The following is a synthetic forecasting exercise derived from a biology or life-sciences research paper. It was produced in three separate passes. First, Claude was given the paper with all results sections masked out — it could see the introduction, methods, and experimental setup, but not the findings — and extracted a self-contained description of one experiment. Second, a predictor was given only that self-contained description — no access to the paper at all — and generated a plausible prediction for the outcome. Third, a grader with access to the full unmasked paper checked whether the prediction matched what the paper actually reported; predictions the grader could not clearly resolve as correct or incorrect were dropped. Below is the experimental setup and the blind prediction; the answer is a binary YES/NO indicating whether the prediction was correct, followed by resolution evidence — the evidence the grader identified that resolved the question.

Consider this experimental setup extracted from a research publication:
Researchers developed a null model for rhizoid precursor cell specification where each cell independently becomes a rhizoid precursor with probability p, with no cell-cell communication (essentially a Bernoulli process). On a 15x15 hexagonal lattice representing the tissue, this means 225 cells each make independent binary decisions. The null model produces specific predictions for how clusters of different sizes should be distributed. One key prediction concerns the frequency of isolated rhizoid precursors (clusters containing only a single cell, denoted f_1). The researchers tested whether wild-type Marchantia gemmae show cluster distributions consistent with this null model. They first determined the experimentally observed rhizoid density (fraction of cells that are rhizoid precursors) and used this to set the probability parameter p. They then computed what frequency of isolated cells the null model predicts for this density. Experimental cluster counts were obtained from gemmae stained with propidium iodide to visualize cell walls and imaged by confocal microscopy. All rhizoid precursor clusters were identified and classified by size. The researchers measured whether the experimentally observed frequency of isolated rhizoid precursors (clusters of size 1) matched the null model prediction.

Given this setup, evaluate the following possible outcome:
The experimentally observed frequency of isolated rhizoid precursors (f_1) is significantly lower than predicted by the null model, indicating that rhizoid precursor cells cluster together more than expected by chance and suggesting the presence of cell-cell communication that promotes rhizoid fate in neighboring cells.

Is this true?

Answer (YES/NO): NO